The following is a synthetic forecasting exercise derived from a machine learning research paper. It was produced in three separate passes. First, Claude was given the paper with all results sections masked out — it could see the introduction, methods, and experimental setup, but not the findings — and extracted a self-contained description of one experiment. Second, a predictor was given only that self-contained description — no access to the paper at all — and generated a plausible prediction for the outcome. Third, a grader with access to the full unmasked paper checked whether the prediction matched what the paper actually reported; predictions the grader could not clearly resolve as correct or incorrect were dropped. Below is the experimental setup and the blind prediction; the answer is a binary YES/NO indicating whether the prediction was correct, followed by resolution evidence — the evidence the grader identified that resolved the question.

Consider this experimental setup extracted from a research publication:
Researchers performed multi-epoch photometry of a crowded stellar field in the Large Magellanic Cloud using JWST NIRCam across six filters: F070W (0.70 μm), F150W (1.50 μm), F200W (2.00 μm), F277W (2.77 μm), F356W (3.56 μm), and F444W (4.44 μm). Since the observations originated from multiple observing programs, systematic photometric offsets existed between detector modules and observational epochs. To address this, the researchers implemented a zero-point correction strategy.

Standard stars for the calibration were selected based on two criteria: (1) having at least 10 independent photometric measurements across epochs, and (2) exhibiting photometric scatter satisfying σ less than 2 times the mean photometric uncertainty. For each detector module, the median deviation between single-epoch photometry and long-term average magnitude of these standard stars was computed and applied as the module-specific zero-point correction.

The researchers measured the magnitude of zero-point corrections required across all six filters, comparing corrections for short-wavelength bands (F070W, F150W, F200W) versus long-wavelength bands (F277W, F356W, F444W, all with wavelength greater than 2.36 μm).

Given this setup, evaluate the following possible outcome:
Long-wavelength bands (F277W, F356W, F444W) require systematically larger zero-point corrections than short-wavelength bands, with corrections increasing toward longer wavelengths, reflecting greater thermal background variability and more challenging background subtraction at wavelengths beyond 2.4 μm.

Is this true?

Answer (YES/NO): NO